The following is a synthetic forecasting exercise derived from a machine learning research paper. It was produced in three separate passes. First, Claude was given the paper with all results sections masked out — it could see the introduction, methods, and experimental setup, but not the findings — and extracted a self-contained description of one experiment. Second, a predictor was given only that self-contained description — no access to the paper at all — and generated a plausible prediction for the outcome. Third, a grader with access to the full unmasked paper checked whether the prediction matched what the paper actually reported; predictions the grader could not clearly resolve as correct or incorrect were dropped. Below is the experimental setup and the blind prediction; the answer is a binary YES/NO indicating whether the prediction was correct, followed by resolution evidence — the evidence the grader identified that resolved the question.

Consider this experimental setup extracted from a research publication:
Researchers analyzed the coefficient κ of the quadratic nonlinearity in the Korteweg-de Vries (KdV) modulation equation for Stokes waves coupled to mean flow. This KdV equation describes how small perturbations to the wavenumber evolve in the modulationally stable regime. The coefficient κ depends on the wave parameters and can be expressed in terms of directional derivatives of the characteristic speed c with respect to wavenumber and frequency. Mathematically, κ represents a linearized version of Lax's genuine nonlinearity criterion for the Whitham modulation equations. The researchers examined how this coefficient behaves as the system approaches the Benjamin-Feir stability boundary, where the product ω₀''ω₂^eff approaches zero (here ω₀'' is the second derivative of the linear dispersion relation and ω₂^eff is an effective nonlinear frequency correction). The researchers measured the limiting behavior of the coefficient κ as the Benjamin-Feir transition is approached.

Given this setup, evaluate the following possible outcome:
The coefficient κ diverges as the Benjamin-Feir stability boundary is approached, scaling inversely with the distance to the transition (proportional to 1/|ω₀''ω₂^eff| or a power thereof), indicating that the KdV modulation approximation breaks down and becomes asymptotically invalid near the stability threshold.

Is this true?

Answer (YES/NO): NO